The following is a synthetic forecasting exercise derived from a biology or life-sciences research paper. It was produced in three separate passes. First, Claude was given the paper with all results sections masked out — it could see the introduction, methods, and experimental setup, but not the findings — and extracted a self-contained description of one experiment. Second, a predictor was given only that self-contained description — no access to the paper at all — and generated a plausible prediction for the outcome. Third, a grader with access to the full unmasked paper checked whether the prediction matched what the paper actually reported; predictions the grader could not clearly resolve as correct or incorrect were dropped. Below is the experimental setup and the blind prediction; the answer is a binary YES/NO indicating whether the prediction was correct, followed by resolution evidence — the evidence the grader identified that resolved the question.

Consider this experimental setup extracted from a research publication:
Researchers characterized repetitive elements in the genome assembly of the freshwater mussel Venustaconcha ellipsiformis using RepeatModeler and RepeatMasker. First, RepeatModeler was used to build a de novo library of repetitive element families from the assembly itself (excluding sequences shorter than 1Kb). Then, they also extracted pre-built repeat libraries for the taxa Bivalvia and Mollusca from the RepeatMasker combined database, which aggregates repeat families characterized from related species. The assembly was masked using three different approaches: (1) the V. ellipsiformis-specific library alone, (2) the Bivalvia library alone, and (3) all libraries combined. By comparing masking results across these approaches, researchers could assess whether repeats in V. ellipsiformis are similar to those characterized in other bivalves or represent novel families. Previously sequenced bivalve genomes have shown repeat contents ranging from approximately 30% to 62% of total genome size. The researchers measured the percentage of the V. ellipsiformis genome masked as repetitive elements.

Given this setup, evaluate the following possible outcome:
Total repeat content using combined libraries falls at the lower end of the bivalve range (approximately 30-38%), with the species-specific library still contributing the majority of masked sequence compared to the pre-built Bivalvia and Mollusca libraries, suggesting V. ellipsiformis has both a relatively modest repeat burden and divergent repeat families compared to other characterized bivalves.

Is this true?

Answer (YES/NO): YES